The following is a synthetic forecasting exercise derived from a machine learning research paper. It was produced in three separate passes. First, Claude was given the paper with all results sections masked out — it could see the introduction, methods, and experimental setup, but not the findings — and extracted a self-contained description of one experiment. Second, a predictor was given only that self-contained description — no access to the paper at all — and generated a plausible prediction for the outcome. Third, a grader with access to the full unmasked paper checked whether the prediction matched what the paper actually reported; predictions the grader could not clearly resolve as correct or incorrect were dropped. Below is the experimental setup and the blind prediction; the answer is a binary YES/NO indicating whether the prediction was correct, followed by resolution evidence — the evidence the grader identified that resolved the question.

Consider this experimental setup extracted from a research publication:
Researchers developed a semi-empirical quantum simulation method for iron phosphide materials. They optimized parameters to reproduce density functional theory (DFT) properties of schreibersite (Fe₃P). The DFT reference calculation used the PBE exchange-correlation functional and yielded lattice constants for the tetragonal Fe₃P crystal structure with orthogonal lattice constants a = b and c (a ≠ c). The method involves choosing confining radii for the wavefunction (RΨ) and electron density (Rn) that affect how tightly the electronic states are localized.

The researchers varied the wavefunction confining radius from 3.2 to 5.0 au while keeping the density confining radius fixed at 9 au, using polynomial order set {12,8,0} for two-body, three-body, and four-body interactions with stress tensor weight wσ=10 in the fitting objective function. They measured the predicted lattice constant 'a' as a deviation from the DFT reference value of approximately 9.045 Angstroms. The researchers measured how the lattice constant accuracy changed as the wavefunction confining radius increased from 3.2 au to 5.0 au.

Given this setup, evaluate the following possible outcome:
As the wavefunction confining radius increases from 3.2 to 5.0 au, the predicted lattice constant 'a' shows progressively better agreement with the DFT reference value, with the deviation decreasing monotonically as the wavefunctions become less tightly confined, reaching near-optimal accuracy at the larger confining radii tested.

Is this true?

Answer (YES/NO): NO